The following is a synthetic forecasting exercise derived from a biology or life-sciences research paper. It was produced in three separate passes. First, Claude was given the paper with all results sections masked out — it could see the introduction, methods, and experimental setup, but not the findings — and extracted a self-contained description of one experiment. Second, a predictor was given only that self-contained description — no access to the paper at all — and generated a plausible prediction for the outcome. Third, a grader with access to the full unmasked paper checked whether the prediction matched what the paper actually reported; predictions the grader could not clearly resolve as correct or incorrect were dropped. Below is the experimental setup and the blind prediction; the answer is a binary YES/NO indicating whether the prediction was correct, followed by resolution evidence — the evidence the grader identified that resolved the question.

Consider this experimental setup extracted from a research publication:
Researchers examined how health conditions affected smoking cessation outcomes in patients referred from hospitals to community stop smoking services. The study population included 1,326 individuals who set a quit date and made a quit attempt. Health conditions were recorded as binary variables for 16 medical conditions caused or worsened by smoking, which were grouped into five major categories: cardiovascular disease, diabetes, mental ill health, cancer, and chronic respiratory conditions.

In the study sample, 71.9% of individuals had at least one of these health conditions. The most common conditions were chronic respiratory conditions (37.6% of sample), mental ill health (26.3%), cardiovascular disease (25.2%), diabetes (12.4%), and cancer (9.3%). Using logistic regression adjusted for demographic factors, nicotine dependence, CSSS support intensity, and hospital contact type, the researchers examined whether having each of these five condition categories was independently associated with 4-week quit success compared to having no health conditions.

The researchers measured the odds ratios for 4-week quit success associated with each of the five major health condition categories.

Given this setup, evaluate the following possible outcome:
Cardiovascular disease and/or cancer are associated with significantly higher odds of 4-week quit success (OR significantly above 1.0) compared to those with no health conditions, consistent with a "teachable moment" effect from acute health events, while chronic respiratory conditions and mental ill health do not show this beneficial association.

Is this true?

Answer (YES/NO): YES